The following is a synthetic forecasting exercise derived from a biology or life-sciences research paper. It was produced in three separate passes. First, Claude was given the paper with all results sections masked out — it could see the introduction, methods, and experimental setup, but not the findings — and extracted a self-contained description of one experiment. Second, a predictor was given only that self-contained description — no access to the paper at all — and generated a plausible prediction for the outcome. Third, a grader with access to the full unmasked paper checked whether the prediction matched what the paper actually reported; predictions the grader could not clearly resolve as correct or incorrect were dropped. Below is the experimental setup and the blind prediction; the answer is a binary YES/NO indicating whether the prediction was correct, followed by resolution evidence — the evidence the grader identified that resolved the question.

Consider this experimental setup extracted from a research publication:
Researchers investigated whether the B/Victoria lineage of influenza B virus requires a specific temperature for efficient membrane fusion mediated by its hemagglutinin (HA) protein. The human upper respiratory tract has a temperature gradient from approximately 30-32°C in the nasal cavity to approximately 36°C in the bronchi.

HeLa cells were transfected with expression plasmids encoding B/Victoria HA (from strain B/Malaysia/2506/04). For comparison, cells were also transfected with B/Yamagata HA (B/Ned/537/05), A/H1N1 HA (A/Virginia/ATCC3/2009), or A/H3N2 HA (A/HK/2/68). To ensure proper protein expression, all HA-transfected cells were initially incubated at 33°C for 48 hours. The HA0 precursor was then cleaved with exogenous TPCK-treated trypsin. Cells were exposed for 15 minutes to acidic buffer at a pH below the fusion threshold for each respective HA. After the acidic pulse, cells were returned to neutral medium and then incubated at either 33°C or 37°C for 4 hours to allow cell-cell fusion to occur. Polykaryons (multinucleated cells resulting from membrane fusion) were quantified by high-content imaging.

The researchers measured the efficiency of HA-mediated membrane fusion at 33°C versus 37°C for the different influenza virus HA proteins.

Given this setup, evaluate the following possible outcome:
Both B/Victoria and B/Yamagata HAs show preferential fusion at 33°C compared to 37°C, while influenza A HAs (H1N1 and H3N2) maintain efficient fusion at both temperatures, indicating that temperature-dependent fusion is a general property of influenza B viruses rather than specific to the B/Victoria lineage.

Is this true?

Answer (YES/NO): NO